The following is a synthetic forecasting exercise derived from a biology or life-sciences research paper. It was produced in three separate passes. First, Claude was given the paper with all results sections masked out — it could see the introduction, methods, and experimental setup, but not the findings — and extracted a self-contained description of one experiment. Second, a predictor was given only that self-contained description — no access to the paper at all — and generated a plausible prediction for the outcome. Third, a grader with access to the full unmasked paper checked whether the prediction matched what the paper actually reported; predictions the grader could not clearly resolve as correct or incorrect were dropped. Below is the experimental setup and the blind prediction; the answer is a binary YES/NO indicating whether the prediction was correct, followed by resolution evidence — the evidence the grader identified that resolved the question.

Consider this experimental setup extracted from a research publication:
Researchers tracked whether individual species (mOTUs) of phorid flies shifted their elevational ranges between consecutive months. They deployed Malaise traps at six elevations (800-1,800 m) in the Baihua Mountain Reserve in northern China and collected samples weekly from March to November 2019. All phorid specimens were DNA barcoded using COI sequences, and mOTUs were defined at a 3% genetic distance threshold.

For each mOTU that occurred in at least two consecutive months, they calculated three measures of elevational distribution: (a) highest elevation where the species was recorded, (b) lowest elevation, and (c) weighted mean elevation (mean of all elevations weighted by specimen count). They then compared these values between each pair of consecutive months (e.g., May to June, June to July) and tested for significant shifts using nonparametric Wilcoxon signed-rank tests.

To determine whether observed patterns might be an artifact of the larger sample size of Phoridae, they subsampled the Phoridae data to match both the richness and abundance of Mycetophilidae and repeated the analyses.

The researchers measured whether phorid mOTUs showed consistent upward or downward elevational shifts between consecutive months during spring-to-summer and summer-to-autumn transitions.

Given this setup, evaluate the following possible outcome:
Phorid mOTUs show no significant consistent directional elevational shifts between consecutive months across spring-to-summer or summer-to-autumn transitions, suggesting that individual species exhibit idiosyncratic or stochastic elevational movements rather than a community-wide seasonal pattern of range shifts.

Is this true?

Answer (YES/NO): NO